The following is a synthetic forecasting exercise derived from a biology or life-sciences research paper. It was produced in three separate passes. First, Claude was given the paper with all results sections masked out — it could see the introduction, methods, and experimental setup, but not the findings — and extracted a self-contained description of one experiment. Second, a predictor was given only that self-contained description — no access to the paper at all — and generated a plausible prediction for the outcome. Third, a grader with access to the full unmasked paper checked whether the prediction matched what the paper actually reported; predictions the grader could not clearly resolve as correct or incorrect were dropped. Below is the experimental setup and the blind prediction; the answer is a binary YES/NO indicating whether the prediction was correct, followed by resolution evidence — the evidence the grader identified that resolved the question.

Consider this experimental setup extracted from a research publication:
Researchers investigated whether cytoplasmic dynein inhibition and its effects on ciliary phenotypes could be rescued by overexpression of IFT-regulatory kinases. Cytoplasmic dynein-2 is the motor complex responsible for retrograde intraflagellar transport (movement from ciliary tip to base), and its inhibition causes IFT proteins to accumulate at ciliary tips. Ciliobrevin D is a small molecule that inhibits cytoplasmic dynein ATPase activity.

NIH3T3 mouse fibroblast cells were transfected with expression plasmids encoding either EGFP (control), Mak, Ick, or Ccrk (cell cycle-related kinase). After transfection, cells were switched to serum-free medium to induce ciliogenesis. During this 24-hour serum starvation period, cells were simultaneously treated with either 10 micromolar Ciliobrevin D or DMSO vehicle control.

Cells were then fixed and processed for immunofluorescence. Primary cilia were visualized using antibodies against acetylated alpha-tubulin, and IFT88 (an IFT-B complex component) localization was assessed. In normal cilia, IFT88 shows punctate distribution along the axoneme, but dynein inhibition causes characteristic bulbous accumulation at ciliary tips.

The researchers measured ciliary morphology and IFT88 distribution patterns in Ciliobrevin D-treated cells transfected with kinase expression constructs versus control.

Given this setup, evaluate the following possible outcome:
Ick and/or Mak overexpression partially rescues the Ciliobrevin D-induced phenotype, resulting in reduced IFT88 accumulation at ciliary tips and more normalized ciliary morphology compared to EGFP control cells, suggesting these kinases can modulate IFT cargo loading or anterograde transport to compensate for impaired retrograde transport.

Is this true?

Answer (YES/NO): NO